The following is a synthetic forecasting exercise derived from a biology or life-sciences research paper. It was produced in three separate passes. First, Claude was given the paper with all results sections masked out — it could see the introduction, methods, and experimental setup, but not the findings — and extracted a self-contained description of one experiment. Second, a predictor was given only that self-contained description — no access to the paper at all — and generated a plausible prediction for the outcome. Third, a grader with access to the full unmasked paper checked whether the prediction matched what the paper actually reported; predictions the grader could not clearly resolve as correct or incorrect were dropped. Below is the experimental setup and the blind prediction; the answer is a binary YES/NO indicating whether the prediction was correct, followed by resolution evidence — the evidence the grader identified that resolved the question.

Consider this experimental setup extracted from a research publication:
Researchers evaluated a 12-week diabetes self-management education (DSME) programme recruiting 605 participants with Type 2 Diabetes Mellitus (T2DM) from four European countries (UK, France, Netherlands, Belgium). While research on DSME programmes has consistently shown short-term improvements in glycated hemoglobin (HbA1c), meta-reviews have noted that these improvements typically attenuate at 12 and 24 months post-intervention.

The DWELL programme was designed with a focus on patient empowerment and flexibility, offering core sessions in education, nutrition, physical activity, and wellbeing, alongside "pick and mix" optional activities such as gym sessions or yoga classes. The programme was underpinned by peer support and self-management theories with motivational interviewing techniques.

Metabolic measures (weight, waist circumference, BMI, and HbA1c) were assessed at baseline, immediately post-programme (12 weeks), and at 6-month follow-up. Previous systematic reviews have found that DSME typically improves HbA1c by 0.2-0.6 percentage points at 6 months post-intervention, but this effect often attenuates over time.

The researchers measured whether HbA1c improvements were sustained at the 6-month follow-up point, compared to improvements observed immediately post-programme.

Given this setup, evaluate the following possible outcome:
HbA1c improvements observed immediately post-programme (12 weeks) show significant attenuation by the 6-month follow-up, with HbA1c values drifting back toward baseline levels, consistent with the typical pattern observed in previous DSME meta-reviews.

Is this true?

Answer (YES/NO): YES